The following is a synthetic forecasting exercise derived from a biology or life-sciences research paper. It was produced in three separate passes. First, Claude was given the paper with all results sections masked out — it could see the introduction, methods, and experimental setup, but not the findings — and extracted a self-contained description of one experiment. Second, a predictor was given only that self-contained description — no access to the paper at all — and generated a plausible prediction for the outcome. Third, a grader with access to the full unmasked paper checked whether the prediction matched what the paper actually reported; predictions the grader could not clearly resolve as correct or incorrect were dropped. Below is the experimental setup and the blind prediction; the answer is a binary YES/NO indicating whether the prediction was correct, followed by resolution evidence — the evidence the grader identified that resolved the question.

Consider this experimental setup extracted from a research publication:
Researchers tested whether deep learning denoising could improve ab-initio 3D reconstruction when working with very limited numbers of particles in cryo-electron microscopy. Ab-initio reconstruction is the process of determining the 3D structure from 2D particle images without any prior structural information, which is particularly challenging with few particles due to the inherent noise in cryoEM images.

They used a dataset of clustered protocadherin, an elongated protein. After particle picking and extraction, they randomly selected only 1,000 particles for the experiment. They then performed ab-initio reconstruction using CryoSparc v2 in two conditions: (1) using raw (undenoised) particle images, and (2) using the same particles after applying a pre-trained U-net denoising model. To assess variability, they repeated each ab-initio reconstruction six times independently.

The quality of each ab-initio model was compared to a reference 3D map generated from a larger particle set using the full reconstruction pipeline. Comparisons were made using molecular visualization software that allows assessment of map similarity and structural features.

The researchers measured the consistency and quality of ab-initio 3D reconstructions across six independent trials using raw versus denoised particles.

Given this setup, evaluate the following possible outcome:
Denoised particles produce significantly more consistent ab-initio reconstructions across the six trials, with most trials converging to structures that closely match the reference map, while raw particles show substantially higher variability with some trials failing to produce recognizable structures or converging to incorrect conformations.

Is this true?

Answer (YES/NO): NO